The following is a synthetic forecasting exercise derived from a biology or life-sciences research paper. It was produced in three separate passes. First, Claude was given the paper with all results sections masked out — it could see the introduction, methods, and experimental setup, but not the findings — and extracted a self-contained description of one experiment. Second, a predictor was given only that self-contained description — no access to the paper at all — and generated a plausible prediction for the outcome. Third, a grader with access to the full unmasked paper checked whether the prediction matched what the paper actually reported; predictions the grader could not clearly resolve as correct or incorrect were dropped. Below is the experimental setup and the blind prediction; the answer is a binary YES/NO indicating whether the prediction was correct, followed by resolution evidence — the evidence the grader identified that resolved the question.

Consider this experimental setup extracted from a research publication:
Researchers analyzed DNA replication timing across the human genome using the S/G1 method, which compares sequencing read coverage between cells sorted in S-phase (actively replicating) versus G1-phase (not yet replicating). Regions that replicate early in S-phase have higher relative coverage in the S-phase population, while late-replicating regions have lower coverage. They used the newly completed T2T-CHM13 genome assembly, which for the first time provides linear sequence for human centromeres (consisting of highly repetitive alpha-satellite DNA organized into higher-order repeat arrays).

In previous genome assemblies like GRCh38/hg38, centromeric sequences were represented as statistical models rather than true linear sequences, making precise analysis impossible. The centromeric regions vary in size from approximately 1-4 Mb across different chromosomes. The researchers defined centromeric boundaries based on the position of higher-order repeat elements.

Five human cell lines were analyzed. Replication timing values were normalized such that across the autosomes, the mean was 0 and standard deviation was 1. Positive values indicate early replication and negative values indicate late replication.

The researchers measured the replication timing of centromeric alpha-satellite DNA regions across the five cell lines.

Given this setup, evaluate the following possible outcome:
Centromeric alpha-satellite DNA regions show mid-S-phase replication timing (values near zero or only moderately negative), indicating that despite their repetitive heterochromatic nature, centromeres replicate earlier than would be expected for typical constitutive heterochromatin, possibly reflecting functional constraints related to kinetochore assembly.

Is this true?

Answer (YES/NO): YES